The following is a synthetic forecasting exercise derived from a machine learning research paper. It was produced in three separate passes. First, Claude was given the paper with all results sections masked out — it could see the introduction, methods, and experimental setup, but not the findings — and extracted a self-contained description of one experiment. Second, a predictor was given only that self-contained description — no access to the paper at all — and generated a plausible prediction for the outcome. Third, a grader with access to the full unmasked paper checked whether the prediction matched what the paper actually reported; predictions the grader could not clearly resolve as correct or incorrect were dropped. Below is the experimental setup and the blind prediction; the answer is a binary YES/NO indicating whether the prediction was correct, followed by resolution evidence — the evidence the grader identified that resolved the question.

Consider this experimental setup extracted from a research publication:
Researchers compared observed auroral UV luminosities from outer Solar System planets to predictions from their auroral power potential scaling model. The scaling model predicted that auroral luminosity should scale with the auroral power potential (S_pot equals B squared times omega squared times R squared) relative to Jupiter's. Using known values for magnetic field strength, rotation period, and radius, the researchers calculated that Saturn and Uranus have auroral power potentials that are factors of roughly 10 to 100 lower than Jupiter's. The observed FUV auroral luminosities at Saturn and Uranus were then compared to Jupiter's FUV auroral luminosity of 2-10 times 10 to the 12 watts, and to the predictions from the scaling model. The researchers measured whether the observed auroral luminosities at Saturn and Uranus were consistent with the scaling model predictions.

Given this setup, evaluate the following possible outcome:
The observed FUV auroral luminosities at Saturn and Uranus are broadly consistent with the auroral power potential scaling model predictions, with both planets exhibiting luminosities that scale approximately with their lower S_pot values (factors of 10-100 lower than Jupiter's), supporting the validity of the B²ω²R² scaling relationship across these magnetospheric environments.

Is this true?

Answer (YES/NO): YES